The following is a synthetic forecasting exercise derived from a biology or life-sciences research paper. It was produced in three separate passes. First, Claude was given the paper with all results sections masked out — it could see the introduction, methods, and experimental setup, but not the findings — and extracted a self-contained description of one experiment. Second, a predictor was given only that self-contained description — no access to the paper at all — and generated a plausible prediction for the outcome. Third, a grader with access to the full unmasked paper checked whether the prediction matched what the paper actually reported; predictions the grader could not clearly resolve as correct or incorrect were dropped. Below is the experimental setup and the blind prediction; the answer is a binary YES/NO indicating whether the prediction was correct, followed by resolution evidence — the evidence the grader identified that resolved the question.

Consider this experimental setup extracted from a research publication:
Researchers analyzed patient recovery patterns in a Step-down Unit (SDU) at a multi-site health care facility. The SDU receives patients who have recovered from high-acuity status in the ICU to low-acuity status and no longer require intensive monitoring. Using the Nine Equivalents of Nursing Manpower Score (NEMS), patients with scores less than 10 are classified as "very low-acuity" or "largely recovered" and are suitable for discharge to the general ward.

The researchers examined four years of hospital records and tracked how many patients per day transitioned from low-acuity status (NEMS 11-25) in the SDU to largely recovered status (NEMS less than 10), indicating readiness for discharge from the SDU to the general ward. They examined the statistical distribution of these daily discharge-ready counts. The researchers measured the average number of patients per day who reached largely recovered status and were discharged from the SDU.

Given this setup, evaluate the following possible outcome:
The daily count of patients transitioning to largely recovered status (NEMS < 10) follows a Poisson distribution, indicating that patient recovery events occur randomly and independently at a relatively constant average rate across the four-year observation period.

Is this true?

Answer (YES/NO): YES